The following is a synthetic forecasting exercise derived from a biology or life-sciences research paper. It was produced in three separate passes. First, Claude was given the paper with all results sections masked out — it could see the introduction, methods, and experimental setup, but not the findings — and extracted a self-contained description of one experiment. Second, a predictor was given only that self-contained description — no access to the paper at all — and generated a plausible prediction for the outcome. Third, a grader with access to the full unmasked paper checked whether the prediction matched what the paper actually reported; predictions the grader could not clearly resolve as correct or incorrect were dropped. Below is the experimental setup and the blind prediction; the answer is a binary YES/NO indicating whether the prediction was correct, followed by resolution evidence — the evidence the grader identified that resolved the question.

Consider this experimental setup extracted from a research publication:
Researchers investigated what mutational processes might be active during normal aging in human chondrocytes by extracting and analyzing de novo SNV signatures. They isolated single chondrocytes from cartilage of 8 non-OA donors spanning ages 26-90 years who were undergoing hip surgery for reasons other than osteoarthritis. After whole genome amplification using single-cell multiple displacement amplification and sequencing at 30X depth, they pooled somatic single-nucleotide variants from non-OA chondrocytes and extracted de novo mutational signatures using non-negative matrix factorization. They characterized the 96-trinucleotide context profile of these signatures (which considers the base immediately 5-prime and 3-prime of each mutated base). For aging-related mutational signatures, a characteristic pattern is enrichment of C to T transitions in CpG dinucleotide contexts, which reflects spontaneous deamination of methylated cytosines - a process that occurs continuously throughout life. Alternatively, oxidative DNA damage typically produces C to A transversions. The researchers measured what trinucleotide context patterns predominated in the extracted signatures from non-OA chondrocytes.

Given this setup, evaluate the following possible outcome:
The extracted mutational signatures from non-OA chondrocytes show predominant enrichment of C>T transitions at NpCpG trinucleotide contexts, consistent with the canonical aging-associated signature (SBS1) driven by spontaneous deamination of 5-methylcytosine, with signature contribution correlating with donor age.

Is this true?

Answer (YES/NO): NO